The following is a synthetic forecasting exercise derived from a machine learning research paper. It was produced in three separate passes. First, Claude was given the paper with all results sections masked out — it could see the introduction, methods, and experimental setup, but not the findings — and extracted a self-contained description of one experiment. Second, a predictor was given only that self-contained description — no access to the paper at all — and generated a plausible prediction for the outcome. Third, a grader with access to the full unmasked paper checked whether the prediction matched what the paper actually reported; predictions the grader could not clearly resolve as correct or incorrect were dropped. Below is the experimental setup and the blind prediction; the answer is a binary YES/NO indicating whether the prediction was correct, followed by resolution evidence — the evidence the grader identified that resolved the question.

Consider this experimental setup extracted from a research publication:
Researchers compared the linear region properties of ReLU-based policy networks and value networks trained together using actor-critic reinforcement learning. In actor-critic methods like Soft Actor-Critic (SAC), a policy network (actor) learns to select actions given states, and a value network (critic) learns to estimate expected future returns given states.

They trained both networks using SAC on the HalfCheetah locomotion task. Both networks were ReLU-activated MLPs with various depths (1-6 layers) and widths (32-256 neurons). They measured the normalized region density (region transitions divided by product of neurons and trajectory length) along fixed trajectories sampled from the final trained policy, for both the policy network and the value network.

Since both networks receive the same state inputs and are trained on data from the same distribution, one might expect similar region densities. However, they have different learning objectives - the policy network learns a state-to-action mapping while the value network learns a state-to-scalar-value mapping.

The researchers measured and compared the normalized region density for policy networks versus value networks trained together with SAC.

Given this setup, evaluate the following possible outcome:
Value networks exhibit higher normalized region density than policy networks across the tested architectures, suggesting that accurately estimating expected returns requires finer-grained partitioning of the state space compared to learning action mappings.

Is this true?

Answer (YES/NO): NO